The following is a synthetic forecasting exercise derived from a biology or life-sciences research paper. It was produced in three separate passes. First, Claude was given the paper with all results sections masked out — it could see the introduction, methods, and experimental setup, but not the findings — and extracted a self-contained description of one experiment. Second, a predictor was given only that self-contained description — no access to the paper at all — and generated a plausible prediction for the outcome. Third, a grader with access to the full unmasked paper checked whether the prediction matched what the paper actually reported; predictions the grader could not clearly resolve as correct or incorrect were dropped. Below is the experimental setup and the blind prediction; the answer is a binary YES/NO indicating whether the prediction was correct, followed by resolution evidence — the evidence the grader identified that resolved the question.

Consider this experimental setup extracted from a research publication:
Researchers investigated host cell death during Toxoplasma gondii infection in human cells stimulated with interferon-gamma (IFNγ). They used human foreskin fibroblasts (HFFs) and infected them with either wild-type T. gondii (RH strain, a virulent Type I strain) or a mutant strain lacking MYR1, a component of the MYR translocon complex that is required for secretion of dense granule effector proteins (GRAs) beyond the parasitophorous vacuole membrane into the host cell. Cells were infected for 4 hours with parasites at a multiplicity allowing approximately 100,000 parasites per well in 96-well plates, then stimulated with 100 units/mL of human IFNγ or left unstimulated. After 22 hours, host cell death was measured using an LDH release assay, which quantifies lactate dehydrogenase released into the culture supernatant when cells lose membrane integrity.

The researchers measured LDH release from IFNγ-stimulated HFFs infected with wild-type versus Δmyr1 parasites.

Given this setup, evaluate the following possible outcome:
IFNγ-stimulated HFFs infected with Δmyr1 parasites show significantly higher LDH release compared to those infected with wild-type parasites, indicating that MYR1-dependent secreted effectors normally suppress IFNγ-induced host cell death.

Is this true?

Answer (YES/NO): YES